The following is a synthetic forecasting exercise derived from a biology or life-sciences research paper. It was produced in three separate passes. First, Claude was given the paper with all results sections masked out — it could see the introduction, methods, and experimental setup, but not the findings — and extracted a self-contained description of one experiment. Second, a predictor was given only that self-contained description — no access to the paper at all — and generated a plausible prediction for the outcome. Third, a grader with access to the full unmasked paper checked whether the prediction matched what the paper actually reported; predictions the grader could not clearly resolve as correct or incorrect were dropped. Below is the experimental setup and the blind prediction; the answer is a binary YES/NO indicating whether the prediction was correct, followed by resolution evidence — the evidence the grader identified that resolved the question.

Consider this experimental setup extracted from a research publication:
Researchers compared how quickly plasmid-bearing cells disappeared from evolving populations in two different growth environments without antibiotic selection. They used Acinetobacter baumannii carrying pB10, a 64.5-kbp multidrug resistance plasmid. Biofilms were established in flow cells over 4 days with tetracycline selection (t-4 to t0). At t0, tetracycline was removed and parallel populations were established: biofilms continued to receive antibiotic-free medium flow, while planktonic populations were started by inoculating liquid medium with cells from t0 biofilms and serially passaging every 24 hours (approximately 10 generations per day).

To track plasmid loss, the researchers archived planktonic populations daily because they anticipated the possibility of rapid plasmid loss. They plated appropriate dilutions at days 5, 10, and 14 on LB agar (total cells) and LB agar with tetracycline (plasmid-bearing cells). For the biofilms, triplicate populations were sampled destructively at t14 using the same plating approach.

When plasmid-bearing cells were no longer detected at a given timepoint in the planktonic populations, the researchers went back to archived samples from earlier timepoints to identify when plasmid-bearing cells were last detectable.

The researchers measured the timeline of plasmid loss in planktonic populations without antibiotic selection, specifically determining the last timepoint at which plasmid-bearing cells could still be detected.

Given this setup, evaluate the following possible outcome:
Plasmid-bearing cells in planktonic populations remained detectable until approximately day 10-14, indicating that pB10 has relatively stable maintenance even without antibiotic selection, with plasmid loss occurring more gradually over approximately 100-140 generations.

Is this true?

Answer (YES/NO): NO